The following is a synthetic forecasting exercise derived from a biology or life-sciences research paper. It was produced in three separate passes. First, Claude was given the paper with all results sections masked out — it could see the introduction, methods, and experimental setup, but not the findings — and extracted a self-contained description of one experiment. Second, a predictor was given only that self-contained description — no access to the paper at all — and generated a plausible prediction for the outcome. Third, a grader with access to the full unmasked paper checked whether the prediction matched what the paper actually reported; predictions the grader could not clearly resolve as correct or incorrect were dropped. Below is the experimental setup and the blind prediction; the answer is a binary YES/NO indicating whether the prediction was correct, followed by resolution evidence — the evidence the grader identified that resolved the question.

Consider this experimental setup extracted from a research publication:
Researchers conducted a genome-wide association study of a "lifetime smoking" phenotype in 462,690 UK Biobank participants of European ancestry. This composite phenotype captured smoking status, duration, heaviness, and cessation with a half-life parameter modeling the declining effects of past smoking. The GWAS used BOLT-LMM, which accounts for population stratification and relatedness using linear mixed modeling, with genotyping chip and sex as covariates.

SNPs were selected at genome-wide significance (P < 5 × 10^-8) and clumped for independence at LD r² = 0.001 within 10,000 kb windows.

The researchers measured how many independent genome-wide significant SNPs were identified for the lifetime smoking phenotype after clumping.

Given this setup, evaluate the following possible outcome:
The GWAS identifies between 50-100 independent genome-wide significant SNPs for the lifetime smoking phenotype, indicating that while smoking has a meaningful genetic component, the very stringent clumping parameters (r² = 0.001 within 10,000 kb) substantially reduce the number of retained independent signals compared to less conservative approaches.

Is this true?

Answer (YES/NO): NO